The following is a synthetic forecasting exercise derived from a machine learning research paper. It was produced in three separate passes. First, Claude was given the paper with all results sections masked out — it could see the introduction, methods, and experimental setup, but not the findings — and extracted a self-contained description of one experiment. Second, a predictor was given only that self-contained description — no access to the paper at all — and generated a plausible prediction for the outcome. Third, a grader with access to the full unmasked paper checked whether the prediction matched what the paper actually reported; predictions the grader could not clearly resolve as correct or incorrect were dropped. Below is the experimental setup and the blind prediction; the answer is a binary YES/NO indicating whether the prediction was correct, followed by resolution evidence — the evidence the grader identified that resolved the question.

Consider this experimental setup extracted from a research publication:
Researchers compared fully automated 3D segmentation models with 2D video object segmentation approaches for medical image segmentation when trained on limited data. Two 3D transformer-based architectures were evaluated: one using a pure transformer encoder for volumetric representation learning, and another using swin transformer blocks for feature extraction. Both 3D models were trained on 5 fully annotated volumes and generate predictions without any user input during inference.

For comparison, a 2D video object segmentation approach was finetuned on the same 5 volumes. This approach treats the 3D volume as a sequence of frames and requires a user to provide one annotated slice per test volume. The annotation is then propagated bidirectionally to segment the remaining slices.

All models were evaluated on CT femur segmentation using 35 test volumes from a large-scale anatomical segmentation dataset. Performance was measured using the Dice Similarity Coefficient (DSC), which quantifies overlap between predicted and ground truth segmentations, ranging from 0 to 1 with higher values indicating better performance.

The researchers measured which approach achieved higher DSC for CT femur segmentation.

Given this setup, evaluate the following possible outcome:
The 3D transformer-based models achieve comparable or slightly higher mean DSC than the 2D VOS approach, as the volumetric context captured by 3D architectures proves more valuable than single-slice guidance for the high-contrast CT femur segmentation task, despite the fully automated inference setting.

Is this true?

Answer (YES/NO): NO